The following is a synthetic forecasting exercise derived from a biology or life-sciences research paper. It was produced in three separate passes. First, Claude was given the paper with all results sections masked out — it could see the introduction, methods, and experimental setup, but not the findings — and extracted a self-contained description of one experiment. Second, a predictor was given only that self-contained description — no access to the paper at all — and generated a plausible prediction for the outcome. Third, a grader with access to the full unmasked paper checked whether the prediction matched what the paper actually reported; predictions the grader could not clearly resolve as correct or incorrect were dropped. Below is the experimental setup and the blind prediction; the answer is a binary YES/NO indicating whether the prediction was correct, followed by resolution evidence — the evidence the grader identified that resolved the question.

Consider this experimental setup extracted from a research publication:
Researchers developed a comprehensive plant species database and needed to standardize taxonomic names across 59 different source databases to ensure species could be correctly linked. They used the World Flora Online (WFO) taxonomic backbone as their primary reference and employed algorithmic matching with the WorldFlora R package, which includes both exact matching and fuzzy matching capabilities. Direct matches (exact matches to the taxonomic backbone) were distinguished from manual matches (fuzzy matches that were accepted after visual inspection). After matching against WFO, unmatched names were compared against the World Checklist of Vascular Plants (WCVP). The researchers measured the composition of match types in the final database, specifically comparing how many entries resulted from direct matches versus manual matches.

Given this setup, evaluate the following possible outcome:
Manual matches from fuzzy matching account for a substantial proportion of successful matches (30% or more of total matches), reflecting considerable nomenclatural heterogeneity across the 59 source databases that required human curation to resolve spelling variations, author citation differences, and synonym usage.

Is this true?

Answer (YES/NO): NO